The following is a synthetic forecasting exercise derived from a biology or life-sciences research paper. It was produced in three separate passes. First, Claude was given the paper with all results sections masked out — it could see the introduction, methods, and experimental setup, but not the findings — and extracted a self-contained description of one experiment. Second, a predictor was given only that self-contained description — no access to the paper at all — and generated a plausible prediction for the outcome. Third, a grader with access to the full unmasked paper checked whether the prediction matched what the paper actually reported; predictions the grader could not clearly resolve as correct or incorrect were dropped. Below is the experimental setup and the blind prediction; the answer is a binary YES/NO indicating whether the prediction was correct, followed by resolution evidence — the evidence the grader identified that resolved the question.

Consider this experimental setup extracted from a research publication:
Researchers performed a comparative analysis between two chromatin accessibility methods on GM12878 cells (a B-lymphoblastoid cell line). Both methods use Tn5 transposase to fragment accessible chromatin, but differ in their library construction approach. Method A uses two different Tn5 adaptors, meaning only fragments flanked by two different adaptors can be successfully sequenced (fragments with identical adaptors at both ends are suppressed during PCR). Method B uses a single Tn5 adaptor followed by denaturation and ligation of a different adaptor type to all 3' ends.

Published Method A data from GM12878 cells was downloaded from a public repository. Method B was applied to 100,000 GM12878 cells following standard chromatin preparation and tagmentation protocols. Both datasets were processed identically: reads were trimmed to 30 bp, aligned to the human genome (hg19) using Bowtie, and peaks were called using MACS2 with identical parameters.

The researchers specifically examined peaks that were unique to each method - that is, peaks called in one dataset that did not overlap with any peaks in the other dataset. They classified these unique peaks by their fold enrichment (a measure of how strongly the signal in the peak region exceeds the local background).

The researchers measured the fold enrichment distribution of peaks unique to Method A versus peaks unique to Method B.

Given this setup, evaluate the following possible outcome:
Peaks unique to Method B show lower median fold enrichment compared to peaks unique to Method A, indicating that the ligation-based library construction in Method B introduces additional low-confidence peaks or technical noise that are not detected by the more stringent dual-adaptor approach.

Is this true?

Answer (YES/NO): YES